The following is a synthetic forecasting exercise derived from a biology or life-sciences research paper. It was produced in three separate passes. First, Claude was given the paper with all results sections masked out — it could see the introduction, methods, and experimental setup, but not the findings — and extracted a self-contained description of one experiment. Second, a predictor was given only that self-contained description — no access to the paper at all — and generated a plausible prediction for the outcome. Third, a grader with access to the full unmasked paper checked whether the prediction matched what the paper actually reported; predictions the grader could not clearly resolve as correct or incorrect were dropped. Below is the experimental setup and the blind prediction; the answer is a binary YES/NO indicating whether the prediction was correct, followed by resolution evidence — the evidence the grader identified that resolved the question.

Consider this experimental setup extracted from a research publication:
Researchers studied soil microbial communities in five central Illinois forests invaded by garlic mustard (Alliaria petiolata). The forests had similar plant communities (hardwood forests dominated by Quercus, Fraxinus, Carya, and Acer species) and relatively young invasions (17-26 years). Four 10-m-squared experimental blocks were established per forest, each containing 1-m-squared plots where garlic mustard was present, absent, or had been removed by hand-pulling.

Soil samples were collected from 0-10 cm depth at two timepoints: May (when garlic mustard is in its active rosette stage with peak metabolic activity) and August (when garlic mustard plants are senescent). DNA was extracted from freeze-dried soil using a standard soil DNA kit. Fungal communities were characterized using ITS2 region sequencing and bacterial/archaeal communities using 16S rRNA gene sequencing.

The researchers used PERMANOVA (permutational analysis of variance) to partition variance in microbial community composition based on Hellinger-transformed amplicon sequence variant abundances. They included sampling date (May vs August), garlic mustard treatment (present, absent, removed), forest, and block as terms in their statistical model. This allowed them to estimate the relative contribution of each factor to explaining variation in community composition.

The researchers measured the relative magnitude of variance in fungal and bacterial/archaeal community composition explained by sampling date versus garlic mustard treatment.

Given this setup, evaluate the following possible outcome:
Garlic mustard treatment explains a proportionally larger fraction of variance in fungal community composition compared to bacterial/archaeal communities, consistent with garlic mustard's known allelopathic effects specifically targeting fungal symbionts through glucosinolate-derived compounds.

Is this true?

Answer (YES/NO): NO